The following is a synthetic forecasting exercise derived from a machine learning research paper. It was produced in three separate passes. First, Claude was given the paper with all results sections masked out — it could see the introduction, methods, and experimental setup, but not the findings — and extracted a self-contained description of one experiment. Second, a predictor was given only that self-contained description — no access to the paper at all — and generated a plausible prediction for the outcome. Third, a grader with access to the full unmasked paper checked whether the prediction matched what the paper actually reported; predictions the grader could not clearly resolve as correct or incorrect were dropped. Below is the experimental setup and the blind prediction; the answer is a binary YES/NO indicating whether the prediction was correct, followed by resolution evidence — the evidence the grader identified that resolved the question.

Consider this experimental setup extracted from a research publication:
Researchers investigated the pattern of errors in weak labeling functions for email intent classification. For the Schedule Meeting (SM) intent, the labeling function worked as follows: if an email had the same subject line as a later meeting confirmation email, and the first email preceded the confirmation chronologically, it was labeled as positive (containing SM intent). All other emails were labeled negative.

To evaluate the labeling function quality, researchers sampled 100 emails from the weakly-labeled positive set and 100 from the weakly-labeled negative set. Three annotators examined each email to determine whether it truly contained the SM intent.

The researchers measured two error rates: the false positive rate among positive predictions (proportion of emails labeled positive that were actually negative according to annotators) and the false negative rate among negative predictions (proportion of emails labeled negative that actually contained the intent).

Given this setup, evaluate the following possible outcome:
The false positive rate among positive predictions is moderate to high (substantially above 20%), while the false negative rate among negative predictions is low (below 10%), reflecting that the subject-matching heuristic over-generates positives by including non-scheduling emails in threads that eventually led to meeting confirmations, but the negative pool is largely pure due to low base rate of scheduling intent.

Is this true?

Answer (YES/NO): YES